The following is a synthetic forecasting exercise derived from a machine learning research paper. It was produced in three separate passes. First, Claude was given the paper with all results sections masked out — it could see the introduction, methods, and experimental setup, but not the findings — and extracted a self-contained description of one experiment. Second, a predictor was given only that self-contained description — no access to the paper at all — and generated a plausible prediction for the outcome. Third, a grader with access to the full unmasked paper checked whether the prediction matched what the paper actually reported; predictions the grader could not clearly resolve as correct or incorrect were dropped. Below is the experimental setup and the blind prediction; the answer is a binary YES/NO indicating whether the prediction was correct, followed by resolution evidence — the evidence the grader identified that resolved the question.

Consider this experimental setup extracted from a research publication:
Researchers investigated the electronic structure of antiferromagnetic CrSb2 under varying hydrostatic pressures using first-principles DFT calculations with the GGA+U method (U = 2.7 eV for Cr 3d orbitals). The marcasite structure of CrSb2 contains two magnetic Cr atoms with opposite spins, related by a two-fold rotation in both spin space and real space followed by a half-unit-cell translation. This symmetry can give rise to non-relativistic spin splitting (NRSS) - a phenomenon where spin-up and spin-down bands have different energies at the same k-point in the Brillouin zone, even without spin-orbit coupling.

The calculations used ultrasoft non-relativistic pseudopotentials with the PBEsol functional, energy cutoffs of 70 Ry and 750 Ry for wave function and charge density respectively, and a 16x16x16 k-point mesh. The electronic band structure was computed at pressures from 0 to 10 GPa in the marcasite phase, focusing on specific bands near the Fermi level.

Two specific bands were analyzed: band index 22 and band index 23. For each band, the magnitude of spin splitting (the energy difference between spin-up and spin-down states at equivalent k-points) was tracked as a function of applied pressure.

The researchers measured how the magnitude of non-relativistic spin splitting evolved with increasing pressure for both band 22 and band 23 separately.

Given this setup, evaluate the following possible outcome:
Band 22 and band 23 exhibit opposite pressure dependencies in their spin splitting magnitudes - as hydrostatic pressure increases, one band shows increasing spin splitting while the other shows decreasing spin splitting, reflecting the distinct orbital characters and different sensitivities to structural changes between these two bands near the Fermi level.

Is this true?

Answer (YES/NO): YES